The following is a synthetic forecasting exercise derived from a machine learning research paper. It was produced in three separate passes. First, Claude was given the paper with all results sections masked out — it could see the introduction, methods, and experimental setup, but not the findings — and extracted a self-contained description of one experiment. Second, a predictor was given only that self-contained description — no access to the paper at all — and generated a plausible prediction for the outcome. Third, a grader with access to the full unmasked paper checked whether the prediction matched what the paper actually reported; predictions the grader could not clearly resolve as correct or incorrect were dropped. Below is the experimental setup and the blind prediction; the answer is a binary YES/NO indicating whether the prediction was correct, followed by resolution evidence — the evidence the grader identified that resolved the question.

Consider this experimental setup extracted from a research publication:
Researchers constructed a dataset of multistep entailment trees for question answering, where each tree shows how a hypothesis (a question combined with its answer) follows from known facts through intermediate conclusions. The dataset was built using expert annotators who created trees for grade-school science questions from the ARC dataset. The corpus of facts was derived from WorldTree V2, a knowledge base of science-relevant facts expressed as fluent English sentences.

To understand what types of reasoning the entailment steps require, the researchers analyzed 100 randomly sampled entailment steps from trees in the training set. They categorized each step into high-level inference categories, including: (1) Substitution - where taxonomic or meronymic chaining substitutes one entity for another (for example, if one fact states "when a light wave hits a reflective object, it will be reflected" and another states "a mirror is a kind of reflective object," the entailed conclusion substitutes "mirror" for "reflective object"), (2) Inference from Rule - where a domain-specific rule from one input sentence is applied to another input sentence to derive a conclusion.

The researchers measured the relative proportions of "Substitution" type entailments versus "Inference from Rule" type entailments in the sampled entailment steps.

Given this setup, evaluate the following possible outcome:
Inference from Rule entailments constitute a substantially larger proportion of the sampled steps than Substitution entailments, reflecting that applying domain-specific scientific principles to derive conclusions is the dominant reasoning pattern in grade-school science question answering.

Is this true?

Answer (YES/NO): NO